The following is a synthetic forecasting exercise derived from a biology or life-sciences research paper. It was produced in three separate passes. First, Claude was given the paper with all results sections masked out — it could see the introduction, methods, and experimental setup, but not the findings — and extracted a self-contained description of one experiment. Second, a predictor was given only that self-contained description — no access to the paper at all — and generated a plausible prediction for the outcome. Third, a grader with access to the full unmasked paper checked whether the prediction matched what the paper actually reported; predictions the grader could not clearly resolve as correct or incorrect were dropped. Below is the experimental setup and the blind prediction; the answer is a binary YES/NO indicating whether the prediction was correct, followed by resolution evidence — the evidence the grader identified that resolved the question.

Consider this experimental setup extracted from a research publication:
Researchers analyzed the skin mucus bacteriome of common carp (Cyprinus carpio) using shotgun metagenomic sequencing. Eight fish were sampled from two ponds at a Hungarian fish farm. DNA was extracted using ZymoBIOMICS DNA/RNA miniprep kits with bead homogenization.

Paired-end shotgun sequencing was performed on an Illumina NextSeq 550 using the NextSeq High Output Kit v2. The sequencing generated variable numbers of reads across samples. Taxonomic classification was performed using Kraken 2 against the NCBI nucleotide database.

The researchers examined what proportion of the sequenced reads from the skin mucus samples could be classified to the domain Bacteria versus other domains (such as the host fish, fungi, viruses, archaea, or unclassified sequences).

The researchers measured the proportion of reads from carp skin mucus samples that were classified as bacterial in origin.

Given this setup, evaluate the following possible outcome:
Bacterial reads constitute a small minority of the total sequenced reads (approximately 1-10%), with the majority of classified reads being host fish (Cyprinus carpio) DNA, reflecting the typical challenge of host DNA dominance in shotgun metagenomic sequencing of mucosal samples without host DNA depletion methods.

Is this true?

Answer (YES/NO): NO